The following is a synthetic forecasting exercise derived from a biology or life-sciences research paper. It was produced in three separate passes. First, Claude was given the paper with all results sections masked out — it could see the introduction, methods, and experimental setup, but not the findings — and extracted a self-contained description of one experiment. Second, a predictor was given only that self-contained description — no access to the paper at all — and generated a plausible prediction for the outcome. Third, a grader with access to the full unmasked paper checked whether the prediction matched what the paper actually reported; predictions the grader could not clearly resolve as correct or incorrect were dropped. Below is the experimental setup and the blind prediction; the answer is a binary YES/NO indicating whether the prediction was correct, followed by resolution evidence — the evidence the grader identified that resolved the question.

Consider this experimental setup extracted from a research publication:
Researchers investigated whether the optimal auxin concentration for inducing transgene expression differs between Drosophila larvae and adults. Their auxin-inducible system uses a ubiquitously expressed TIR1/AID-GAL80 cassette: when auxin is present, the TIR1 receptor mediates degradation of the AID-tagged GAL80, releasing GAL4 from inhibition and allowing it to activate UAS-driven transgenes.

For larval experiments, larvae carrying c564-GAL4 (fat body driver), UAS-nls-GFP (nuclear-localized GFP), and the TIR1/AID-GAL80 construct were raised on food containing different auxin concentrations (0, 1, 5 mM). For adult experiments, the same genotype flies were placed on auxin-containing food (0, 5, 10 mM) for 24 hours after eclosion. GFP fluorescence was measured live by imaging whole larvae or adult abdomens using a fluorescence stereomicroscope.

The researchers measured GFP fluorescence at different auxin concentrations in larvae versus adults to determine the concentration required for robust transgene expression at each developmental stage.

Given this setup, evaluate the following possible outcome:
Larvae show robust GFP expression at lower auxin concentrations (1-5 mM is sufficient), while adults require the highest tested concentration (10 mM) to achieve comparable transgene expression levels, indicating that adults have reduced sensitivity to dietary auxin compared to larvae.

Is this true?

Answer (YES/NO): NO